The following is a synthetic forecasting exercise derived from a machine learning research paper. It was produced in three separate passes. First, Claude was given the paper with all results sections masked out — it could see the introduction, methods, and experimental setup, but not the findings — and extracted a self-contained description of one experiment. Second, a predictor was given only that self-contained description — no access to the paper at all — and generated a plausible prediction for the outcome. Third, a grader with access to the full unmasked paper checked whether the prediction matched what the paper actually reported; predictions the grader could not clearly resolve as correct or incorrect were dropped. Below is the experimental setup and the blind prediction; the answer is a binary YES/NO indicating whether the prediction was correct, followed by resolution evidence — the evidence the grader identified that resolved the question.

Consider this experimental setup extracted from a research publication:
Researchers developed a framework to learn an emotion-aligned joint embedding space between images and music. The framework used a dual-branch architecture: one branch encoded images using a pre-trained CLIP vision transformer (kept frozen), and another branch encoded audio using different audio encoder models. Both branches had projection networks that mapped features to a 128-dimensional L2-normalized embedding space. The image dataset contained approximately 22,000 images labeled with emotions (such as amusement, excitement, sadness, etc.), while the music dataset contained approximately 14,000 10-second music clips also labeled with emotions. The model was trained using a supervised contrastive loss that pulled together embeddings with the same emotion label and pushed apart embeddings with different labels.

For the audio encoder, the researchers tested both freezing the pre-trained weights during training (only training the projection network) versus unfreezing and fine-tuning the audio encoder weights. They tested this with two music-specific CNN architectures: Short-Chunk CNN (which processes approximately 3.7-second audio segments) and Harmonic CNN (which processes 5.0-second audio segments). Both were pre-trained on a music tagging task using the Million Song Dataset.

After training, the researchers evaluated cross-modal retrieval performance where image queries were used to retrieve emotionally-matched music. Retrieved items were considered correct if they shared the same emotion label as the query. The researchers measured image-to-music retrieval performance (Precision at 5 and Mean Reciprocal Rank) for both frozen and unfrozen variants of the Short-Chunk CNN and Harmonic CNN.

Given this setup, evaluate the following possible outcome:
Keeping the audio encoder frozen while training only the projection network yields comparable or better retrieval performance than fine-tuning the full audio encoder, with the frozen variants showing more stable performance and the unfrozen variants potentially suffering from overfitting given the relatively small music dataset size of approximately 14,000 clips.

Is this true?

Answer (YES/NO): YES